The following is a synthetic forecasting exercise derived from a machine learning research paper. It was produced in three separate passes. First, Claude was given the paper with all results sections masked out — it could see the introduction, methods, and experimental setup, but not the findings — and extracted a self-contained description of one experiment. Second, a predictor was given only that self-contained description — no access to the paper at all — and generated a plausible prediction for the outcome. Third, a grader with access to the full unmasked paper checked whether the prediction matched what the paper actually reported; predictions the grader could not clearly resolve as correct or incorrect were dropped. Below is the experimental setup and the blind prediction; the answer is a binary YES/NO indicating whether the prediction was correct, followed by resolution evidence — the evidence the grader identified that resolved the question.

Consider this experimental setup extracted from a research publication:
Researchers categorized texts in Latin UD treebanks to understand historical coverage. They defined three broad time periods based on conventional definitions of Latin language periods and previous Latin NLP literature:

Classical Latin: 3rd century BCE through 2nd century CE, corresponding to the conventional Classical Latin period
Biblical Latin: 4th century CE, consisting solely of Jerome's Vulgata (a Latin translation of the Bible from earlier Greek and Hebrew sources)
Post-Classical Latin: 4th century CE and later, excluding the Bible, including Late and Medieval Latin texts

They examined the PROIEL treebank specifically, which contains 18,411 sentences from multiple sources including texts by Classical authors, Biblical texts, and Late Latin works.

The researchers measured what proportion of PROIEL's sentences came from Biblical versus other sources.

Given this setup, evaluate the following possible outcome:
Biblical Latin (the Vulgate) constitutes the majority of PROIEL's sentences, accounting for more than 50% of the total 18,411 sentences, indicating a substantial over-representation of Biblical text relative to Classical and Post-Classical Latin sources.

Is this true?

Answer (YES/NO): YES